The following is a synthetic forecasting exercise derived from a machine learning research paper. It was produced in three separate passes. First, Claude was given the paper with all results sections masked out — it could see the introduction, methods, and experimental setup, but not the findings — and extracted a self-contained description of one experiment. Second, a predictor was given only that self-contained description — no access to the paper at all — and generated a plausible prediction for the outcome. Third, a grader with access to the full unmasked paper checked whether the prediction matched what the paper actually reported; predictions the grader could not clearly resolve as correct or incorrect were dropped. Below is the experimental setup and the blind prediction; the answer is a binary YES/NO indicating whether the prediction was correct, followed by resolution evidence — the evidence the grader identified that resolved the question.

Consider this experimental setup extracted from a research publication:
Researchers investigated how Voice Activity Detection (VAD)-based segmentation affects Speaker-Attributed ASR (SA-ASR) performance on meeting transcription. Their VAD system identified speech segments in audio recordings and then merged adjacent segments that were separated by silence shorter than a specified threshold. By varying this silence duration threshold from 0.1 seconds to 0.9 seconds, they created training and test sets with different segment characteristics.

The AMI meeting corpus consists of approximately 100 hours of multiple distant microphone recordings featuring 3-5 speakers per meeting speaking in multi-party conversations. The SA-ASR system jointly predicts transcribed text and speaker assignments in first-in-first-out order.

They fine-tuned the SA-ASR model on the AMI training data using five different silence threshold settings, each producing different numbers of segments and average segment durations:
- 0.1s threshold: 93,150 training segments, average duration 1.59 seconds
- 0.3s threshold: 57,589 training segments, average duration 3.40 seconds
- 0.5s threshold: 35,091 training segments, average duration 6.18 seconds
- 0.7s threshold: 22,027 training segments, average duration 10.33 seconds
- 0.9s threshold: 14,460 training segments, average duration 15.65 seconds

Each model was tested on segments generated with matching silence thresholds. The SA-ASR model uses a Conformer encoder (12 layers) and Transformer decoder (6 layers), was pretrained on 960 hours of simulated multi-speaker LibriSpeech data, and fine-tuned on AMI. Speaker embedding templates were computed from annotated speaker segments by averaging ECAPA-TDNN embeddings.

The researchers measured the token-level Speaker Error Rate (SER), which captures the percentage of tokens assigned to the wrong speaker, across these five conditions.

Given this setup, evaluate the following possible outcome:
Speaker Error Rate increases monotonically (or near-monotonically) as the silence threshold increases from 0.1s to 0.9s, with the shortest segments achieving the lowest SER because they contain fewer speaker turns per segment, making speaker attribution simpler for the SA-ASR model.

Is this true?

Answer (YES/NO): NO